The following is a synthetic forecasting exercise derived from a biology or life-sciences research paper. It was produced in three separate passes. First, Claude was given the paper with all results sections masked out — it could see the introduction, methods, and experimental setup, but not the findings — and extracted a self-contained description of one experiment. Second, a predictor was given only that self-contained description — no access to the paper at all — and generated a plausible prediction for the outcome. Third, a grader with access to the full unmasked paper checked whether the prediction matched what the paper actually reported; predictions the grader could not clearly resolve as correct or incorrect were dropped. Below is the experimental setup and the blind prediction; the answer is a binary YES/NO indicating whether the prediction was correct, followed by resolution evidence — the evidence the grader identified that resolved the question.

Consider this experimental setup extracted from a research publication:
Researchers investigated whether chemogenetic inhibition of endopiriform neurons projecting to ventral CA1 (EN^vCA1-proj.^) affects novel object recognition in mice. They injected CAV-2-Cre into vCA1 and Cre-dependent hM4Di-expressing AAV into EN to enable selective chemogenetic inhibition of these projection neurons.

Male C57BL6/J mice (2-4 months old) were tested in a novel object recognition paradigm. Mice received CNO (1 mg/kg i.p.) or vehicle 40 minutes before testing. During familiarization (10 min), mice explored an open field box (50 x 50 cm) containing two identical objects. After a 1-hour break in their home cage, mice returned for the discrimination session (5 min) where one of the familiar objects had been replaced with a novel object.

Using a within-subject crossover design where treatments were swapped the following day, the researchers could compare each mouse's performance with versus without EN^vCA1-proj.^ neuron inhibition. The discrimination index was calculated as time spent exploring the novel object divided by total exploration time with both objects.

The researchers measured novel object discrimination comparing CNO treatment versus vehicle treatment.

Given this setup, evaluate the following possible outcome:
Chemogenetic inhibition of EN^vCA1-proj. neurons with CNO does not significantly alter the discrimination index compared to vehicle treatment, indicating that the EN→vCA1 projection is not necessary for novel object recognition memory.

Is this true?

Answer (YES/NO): NO